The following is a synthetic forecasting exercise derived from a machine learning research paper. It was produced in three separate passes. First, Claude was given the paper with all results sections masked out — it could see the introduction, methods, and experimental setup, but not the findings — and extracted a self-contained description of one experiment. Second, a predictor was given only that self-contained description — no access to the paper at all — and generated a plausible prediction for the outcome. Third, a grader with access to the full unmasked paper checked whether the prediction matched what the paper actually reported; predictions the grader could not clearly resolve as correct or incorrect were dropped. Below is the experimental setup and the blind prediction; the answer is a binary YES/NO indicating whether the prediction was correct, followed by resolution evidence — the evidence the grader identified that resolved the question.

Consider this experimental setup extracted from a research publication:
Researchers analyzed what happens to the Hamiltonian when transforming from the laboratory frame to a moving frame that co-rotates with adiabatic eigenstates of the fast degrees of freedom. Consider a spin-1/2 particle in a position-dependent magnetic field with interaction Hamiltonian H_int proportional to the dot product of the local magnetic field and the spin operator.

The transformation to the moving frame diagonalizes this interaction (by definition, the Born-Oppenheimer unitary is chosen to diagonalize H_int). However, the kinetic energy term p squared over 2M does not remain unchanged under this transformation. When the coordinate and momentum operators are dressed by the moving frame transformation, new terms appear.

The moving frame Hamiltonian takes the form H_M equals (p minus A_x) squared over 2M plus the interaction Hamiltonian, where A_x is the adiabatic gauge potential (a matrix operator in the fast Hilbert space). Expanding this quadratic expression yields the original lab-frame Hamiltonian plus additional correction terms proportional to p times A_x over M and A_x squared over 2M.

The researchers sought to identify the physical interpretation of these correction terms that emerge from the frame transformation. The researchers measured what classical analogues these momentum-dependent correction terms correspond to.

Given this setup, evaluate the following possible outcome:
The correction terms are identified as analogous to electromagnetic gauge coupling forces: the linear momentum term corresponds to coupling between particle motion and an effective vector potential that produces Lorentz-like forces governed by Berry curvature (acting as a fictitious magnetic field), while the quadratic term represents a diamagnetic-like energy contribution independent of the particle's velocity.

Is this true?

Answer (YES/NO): NO